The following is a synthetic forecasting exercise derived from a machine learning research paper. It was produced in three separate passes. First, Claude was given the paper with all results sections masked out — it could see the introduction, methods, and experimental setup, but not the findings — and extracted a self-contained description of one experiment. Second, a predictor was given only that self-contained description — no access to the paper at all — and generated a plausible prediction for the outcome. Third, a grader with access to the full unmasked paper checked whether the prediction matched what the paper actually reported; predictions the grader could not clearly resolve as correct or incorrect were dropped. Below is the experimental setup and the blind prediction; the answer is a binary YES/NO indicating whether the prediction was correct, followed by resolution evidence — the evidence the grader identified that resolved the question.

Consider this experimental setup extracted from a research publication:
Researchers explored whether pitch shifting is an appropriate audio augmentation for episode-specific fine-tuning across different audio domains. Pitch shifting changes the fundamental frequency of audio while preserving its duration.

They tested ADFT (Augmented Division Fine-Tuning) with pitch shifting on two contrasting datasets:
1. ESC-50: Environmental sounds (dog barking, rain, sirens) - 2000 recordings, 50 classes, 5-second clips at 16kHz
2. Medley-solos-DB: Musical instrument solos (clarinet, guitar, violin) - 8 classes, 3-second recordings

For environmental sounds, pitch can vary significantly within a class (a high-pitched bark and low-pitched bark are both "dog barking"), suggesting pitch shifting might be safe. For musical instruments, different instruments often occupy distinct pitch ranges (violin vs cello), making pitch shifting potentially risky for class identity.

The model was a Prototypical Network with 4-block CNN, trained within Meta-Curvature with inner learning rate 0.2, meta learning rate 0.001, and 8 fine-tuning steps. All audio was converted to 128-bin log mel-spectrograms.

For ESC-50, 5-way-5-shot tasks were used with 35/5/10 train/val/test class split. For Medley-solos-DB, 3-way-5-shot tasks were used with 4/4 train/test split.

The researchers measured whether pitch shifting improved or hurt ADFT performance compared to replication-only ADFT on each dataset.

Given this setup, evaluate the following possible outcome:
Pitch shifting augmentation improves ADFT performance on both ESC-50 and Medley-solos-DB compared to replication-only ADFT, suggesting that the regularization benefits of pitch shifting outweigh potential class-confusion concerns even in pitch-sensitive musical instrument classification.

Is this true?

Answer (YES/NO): NO